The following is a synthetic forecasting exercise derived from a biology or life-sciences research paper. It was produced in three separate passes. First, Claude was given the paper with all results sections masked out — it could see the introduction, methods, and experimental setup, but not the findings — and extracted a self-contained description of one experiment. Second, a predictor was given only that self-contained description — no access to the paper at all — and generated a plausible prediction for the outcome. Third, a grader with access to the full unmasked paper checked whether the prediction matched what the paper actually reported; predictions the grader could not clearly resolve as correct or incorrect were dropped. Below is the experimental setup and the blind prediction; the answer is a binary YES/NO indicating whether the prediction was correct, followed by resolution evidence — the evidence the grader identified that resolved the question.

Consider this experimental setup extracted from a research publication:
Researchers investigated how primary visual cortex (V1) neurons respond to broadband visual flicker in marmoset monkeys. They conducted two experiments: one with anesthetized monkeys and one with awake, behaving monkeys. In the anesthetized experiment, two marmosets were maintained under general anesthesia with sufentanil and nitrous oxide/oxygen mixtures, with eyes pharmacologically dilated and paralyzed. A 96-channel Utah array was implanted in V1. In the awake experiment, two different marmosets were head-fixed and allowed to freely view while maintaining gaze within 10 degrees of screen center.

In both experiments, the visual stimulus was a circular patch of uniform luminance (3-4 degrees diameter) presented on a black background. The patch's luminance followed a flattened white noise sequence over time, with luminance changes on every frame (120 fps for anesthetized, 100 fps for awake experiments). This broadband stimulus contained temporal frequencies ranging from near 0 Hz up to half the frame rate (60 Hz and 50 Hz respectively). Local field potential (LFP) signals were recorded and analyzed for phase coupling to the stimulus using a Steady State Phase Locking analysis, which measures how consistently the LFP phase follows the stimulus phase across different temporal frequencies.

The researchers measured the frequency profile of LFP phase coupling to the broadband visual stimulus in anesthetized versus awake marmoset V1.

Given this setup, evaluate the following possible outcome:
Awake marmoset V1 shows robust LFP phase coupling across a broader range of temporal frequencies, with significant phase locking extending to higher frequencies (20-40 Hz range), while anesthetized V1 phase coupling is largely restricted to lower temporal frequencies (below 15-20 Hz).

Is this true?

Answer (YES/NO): NO